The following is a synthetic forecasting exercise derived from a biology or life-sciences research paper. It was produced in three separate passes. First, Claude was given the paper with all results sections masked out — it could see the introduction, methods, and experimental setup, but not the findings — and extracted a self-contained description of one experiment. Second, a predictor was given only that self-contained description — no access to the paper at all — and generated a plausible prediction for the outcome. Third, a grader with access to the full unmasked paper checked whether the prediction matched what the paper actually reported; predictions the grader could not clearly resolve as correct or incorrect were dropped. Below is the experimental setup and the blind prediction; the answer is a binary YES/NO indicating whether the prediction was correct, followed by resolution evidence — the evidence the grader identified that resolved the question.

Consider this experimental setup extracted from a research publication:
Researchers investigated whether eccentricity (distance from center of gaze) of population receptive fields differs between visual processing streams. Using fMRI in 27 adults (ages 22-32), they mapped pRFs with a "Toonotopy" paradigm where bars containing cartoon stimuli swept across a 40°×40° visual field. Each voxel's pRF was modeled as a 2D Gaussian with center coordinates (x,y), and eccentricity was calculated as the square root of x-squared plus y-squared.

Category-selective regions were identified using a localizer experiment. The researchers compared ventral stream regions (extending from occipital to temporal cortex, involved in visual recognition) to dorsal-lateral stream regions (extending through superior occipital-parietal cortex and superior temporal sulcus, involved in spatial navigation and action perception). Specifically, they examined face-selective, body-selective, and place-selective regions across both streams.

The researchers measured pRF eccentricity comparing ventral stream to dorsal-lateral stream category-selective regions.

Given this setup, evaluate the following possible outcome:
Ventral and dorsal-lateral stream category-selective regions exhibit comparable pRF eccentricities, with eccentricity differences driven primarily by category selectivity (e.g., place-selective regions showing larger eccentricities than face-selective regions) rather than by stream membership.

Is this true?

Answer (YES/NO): NO